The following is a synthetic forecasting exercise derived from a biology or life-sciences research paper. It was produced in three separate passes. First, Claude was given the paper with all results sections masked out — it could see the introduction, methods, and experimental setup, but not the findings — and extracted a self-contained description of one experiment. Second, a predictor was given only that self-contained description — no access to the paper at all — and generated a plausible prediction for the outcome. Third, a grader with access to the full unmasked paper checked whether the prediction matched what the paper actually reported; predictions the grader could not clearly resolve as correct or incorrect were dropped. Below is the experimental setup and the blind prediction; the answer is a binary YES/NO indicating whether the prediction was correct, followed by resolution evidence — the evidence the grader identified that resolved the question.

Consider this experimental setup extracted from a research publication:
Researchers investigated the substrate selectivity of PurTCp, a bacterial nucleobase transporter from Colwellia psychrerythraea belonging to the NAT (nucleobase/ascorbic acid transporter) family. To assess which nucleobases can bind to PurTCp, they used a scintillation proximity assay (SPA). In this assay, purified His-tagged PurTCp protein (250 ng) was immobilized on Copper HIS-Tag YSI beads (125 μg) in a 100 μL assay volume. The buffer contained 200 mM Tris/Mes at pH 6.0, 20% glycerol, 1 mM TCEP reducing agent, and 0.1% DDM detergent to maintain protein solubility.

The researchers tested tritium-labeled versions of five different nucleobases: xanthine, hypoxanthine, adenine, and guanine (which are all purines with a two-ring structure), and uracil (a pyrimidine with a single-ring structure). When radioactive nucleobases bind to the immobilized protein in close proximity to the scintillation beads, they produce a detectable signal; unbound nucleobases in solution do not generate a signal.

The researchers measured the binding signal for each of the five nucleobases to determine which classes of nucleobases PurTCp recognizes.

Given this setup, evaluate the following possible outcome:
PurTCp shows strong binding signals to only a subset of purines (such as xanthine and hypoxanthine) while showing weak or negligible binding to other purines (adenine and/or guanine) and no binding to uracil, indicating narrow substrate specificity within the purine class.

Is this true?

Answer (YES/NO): NO